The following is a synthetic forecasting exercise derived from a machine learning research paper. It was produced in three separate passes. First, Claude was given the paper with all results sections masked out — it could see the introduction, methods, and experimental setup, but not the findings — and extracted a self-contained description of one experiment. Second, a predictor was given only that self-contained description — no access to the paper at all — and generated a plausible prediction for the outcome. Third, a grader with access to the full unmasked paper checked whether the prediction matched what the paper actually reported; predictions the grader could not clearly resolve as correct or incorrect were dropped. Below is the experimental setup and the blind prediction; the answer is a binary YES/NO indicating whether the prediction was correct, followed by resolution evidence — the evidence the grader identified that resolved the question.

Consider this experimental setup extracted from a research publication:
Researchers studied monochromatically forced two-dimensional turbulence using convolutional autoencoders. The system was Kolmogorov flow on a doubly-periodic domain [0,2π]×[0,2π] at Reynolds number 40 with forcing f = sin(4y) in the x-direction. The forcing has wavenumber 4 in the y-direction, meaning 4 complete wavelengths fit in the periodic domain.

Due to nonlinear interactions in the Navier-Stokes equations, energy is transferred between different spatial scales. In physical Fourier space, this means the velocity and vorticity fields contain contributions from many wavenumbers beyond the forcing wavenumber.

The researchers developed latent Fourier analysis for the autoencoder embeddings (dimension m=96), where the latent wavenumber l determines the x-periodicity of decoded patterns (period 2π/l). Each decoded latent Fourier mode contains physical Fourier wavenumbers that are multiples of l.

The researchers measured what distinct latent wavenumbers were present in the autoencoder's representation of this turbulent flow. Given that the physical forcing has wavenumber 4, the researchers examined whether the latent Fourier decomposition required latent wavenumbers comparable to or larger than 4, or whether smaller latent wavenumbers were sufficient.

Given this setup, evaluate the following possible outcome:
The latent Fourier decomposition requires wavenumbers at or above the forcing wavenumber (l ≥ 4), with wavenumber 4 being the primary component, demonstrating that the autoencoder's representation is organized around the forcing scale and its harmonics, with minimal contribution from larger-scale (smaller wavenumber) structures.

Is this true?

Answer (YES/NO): NO